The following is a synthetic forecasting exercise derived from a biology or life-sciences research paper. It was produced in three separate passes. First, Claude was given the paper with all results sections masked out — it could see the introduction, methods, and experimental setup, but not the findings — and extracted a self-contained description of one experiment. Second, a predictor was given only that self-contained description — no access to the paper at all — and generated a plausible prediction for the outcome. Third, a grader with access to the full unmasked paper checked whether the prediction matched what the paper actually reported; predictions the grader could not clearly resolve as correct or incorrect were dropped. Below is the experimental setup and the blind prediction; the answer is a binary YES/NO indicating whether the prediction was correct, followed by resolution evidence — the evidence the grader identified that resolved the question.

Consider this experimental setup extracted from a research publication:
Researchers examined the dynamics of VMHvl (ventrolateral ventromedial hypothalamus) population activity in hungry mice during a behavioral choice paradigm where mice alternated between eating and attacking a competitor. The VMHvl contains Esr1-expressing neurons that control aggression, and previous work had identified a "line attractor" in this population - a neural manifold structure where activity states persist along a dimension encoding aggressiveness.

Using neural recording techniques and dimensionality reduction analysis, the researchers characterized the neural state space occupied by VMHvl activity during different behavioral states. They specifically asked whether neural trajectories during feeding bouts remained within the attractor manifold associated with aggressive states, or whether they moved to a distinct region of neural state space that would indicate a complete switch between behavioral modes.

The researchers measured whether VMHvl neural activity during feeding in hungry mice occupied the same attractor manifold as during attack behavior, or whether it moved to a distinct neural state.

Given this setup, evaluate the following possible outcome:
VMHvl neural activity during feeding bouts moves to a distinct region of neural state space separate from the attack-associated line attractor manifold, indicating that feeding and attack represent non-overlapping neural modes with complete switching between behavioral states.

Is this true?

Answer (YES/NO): NO